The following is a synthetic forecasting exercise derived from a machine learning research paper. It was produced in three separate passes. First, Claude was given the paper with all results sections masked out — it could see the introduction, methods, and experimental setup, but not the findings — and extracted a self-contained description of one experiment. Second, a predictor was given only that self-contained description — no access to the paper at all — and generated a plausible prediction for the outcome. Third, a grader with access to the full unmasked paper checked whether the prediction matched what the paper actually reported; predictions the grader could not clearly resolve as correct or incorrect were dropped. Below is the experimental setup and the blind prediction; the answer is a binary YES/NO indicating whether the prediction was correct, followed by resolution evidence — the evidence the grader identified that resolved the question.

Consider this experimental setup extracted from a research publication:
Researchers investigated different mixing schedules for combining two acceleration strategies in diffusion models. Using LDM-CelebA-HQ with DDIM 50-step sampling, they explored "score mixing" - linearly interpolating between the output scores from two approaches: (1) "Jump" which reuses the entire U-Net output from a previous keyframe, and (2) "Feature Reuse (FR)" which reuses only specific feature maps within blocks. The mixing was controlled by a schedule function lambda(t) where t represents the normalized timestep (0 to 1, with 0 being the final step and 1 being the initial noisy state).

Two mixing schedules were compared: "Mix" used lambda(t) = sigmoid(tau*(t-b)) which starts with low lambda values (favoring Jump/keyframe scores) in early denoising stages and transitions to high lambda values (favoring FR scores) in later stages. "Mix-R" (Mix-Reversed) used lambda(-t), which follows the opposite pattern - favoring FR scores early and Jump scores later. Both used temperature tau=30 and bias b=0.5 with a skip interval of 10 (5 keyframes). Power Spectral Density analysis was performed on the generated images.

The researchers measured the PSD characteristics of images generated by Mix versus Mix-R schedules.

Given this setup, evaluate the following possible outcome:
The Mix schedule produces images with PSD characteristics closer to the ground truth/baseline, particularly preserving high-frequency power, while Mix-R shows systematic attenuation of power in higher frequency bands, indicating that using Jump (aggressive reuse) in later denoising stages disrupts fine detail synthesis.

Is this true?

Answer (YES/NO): NO